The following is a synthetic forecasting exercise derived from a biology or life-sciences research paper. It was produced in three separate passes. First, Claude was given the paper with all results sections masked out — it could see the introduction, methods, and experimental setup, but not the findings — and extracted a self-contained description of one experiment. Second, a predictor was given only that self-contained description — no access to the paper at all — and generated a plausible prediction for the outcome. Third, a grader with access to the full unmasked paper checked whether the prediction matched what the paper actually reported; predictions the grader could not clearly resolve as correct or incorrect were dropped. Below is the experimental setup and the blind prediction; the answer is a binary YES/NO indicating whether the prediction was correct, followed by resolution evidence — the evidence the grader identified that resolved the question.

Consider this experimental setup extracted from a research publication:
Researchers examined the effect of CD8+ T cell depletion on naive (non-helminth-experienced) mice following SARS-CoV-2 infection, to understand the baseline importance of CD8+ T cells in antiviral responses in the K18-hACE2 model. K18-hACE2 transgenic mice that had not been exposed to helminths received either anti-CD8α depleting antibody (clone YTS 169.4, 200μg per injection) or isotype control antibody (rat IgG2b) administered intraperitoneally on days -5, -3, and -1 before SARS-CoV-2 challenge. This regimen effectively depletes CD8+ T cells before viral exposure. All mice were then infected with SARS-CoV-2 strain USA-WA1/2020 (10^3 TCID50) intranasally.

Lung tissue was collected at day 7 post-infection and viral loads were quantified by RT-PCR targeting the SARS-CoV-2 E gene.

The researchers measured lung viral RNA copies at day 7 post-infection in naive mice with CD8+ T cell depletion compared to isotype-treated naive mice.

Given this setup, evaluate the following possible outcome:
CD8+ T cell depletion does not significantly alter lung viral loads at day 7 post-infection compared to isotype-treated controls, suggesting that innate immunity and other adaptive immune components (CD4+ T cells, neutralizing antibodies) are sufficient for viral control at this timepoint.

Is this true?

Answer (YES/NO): YES